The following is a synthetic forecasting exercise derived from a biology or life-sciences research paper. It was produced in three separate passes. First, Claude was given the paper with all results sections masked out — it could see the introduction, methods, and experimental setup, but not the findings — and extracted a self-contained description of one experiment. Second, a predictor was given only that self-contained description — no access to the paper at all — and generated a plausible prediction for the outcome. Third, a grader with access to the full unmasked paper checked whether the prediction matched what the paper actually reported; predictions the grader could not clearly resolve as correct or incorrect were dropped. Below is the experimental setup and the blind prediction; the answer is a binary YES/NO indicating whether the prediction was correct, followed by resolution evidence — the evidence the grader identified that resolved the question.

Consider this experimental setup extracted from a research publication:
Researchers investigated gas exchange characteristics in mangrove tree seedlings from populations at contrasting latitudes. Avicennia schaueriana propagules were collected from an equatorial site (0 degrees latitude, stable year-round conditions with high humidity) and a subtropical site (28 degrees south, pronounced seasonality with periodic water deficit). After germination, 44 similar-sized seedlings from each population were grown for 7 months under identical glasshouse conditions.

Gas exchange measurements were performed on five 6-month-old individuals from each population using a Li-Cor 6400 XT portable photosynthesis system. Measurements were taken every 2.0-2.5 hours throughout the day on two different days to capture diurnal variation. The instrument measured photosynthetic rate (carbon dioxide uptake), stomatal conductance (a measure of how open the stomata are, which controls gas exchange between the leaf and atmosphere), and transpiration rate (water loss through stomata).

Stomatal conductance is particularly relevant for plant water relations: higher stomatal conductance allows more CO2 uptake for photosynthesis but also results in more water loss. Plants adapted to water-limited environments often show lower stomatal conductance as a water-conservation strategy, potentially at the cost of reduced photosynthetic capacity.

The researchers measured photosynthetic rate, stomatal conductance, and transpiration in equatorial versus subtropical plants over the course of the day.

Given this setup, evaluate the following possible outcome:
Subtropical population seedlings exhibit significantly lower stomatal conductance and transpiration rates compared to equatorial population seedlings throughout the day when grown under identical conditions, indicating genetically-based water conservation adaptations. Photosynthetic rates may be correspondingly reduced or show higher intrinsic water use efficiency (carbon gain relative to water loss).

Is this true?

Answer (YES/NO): NO